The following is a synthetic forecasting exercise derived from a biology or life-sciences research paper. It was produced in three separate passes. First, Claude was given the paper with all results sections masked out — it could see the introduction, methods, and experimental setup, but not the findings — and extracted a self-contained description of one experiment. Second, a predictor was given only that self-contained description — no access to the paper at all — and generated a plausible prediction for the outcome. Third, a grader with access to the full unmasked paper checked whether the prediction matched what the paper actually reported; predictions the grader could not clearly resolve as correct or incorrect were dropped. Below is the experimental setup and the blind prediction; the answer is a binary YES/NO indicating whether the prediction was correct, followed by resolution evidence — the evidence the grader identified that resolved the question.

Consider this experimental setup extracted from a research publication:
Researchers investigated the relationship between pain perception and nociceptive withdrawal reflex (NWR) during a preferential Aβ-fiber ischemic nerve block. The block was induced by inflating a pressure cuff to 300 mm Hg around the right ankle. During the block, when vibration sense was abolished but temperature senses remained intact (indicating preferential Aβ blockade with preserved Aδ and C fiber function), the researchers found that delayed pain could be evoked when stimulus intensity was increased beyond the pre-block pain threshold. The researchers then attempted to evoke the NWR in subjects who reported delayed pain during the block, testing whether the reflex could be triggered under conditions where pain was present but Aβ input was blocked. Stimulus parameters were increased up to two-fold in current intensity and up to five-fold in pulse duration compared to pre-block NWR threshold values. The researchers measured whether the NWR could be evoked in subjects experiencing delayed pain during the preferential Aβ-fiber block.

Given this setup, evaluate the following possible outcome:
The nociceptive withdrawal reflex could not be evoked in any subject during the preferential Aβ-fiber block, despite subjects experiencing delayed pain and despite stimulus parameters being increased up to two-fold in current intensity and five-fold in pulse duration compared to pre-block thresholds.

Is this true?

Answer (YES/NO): YES